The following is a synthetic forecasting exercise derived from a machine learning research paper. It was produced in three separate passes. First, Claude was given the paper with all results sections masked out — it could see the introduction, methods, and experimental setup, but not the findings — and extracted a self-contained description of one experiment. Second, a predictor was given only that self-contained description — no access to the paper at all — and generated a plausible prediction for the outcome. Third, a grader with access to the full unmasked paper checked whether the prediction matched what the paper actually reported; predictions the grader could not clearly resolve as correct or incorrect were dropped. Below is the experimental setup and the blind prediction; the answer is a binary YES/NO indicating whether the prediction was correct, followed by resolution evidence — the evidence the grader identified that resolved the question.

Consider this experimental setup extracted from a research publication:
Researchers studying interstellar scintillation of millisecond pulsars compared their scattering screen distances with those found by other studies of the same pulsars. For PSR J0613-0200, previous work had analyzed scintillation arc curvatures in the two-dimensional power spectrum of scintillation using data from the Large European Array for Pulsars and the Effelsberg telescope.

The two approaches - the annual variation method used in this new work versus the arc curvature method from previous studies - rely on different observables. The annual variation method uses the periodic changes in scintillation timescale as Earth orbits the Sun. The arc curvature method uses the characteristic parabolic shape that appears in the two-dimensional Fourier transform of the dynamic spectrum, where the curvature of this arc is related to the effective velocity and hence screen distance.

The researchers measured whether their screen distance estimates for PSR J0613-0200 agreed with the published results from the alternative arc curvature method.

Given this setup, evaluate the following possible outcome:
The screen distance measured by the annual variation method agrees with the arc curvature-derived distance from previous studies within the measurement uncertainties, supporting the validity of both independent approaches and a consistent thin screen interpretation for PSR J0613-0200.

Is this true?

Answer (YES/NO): YES